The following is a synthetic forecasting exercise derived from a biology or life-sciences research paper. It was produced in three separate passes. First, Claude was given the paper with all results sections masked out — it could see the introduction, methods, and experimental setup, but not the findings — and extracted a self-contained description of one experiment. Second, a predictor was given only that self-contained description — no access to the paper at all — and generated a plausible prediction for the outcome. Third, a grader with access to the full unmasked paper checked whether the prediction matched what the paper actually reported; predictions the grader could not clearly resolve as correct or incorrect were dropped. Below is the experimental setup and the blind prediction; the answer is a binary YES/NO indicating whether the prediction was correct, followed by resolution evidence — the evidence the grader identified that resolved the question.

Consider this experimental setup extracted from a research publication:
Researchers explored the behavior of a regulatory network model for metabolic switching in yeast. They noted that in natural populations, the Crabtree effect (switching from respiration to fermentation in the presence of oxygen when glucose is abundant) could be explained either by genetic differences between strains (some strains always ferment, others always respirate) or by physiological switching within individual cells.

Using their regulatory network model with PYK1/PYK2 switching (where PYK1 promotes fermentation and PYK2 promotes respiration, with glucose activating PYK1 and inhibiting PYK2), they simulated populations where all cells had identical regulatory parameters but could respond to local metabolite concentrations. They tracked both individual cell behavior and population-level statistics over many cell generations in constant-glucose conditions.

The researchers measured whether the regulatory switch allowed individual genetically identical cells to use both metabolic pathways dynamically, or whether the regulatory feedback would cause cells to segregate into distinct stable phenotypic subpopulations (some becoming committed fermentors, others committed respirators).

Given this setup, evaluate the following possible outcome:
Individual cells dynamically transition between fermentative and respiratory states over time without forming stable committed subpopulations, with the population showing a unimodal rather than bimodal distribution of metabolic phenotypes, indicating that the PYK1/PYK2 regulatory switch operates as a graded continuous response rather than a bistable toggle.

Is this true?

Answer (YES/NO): YES